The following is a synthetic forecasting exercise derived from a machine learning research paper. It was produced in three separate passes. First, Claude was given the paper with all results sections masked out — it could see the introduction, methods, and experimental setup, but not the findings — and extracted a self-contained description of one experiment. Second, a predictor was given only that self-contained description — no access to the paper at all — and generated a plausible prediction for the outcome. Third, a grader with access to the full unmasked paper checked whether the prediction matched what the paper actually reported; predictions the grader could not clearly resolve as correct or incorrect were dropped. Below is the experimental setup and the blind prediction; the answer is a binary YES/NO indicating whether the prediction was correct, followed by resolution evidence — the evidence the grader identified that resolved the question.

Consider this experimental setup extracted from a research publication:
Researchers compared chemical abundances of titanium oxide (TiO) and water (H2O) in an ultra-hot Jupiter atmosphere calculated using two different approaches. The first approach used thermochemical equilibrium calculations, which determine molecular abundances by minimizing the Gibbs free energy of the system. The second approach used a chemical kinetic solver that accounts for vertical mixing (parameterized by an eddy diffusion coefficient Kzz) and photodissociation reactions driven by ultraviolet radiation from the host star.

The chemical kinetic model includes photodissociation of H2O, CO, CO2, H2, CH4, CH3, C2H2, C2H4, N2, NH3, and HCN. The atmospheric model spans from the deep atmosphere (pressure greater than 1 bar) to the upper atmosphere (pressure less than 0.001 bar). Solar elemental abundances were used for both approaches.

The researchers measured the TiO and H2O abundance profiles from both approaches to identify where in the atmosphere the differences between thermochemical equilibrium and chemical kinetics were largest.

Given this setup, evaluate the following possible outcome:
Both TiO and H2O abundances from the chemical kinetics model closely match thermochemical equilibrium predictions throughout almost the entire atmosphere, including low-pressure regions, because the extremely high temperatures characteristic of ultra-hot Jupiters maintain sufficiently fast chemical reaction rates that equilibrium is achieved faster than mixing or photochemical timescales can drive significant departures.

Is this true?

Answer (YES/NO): NO